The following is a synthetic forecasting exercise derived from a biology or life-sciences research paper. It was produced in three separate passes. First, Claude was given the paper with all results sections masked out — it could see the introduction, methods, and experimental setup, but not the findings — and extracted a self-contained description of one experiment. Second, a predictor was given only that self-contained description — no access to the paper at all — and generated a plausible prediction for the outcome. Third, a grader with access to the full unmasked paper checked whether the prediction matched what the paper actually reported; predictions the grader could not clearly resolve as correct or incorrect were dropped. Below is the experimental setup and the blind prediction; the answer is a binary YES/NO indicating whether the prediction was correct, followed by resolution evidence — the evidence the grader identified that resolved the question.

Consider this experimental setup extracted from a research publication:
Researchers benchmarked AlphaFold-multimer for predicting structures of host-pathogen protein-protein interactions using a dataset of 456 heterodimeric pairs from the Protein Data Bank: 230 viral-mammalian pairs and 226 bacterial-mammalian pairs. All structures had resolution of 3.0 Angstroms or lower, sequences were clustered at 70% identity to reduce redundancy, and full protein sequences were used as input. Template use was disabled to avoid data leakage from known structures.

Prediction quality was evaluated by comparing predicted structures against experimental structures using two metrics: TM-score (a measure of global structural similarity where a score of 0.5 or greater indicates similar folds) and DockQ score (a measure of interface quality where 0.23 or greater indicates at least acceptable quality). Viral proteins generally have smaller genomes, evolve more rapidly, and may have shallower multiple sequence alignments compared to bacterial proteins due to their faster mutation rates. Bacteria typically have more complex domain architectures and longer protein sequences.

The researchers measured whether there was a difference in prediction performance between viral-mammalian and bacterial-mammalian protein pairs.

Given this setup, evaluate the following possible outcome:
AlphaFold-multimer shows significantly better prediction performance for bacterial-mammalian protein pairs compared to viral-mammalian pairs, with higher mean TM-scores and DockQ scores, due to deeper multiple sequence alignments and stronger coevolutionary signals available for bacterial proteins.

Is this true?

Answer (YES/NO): NO